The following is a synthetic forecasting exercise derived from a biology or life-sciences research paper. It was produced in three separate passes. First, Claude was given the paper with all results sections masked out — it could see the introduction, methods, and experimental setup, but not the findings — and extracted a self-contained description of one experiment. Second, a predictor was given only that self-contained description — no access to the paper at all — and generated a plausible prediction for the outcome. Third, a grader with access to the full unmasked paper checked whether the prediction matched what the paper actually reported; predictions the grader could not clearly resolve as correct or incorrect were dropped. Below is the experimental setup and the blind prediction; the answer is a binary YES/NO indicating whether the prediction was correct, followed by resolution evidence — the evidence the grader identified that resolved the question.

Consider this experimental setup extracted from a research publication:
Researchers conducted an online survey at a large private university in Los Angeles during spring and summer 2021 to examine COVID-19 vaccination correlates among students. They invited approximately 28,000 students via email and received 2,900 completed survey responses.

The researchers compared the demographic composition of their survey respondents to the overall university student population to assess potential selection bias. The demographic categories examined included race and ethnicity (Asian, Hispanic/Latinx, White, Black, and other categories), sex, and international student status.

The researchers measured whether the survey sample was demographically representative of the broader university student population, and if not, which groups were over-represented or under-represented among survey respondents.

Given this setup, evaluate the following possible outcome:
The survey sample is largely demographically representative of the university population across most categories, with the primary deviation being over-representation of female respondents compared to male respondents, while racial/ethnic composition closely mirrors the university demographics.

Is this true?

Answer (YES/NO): NO